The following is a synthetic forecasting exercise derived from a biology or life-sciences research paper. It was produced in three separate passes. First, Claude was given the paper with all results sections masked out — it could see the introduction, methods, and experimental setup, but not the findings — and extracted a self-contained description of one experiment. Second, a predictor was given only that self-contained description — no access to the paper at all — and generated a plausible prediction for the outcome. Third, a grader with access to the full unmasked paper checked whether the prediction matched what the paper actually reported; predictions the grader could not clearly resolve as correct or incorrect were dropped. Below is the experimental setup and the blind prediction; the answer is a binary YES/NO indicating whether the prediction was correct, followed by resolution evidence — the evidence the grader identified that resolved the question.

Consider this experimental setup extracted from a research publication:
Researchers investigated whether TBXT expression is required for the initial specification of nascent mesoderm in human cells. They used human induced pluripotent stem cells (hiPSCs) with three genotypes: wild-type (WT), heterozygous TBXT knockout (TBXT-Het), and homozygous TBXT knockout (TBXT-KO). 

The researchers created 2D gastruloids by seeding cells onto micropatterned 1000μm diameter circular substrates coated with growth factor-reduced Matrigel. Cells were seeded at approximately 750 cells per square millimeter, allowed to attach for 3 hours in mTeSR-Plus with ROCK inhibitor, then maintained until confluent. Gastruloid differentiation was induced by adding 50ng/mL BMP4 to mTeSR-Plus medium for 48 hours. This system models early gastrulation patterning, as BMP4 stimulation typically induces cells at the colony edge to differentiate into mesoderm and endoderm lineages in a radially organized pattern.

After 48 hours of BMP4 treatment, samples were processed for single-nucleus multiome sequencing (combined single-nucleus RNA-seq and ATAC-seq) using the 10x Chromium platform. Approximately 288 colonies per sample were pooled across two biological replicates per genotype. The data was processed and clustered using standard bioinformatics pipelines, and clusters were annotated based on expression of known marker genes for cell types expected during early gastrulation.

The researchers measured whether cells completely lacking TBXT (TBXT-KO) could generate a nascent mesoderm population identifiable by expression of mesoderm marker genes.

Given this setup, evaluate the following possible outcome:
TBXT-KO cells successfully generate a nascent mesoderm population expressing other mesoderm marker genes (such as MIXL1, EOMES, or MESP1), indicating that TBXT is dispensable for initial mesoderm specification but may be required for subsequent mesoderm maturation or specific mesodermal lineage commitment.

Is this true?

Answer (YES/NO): YES